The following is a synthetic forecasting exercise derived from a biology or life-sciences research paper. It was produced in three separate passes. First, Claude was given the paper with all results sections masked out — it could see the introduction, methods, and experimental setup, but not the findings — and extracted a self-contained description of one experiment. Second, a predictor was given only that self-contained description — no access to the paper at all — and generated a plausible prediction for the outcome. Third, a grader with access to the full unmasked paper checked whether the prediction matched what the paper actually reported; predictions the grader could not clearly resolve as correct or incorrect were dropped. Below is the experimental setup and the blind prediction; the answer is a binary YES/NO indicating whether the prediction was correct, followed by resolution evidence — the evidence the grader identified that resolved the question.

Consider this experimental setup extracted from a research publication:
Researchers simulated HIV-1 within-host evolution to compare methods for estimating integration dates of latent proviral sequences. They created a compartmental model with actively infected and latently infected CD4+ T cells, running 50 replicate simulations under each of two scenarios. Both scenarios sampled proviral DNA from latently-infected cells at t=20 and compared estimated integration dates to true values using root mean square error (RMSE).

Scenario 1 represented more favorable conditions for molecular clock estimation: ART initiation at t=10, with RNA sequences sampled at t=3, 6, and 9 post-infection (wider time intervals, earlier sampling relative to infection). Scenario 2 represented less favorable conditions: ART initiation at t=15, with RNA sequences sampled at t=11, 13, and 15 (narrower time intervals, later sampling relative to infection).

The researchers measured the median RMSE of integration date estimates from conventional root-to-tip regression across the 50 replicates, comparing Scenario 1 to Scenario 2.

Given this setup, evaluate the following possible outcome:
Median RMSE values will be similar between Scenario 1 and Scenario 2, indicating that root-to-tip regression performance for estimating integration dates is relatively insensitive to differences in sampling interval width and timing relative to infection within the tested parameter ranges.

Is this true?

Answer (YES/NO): NO